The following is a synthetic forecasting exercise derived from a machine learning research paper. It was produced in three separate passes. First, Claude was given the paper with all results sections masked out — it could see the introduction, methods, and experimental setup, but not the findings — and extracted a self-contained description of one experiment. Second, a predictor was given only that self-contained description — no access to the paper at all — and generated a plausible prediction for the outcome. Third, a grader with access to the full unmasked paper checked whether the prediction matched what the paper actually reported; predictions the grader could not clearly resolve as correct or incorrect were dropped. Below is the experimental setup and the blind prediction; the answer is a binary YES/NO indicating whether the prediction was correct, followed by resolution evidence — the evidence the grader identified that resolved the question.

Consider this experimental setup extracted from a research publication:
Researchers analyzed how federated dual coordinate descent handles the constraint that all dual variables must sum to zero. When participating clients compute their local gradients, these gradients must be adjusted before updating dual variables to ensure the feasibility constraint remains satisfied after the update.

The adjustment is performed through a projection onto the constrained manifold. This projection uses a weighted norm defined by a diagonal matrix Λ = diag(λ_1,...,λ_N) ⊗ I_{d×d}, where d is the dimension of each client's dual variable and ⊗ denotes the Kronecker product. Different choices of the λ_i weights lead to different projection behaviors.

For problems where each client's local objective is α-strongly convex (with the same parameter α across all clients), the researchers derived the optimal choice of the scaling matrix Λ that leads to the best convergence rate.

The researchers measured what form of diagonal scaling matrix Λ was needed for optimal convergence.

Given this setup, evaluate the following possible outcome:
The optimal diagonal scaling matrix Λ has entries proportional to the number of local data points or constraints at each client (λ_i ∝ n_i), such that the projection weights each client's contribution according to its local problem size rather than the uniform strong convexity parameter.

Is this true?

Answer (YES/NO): NO